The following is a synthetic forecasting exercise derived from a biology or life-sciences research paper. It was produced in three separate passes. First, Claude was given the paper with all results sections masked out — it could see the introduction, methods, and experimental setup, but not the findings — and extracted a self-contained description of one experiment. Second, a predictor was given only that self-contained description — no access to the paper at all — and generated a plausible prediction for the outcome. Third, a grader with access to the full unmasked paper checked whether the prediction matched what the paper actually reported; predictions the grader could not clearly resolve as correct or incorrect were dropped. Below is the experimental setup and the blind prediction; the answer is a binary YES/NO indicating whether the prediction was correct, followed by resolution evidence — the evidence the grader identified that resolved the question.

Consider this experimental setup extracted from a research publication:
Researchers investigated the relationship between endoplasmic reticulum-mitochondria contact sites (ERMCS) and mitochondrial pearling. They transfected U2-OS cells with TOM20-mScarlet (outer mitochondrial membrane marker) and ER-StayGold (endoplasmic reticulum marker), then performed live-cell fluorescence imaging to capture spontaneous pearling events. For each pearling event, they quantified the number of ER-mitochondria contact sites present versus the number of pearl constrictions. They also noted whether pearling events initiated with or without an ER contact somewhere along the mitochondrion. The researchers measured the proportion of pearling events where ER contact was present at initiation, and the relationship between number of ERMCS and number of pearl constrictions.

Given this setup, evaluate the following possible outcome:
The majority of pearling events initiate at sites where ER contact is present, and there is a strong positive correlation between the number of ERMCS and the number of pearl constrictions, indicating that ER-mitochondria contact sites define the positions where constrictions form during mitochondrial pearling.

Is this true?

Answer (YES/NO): NO